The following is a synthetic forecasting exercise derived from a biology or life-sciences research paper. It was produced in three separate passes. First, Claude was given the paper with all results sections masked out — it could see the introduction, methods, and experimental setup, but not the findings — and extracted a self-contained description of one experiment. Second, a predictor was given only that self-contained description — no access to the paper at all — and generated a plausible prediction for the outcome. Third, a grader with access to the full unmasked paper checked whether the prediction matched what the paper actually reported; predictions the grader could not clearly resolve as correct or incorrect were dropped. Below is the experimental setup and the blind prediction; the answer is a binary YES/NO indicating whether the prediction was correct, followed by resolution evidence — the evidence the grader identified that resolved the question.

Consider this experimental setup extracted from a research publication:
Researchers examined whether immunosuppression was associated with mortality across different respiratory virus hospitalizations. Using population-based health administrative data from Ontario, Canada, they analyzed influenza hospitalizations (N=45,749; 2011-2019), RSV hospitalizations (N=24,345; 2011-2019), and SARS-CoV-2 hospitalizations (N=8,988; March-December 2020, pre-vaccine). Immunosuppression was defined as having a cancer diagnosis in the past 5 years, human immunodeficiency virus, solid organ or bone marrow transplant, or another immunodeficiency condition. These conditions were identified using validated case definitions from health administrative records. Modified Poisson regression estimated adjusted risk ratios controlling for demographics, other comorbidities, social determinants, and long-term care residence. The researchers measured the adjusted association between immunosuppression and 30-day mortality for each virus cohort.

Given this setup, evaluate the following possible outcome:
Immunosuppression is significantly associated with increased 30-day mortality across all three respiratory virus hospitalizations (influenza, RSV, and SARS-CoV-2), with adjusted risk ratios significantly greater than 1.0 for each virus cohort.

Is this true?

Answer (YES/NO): NO